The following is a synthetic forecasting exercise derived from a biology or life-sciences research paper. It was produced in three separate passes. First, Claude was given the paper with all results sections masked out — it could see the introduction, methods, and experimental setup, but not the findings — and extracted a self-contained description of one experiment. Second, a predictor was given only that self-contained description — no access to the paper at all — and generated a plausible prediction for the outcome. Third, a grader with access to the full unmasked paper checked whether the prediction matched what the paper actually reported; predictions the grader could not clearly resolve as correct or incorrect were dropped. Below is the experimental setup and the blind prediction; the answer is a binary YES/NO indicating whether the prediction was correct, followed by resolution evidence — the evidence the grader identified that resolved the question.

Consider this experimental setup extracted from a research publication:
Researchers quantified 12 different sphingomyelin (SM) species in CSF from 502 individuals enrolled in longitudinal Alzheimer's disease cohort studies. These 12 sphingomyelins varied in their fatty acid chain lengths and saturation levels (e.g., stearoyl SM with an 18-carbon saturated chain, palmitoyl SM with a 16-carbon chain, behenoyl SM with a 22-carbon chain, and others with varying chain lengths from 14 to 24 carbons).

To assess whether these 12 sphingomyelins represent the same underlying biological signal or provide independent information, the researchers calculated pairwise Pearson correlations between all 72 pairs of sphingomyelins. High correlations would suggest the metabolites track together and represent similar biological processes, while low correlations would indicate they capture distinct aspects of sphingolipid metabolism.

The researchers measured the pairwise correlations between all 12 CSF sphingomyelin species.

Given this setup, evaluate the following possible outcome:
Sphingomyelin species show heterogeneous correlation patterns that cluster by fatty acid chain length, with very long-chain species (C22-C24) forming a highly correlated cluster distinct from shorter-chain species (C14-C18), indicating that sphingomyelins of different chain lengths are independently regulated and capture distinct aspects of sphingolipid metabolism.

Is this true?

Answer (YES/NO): NO